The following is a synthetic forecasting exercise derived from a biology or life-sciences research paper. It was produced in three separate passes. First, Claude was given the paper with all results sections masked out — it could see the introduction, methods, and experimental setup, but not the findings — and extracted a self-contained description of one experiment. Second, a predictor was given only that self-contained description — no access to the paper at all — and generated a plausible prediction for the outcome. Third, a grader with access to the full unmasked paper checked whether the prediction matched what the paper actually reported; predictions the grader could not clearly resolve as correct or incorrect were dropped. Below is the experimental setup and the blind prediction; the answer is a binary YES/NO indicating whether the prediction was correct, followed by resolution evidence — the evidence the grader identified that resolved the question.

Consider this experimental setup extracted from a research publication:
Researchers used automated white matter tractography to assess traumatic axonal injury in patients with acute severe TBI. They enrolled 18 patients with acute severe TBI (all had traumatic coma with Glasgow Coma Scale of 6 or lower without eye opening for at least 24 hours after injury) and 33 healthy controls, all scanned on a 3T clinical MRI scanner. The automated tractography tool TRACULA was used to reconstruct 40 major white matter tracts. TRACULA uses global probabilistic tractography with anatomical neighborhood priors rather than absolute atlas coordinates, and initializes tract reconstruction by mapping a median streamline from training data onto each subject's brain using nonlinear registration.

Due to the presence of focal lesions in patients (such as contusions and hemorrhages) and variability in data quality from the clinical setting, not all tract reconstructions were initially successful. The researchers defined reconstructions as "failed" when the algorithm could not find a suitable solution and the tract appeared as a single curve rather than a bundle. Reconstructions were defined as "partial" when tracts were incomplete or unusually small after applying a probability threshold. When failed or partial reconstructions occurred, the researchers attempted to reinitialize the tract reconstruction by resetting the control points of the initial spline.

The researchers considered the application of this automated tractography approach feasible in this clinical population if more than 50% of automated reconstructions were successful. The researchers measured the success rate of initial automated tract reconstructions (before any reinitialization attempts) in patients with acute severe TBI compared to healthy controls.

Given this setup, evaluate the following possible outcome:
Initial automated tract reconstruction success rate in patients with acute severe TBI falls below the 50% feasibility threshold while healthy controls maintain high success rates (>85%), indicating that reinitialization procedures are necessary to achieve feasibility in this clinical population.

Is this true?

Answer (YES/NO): NO